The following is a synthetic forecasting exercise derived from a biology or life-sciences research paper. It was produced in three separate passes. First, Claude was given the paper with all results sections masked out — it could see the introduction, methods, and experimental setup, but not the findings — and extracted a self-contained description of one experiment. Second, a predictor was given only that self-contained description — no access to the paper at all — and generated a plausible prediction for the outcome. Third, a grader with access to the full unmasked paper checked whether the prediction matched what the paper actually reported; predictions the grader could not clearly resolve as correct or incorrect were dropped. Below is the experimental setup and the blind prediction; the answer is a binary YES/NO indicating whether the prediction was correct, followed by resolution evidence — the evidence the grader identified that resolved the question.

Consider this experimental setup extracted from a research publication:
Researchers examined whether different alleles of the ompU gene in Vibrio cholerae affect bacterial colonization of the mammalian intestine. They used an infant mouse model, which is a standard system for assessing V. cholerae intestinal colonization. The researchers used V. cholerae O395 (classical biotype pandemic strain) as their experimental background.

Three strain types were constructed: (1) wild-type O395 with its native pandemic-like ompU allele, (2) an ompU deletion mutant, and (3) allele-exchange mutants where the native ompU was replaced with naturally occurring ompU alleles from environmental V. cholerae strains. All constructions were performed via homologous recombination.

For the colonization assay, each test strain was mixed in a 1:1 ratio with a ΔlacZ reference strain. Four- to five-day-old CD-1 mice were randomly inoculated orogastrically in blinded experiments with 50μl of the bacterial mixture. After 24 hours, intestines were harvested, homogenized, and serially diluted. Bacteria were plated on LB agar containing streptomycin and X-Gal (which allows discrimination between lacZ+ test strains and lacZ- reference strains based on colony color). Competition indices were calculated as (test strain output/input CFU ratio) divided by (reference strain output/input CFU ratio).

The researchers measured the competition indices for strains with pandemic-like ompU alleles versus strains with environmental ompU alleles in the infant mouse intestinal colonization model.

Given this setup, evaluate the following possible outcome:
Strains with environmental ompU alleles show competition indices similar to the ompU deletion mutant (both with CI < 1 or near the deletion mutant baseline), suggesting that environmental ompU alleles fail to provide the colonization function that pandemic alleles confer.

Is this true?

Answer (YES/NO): NO